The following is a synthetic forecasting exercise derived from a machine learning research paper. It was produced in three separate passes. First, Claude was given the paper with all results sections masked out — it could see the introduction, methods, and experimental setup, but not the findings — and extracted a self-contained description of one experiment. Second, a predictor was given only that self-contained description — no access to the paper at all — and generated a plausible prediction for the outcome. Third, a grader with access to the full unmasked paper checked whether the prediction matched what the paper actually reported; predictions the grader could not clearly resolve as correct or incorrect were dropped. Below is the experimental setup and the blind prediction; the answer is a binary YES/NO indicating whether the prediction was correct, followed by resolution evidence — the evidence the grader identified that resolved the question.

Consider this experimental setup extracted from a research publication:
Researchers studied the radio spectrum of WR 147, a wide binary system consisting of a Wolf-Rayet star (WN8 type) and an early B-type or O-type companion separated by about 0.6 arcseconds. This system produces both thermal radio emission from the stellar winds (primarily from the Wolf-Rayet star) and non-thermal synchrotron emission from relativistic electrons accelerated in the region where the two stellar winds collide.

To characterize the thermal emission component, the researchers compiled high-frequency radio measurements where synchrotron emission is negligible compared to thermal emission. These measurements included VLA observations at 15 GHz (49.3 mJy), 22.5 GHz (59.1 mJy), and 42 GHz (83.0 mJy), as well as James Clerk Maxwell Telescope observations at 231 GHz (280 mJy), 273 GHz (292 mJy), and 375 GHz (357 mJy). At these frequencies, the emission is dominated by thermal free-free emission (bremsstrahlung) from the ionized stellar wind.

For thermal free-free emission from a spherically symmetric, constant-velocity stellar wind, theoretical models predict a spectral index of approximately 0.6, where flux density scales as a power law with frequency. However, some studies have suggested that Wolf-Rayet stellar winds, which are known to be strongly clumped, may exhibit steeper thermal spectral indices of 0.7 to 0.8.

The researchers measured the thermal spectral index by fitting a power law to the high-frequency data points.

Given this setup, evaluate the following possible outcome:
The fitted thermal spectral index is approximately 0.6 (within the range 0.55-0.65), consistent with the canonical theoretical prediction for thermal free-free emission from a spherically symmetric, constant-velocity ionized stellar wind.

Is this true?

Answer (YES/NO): YES